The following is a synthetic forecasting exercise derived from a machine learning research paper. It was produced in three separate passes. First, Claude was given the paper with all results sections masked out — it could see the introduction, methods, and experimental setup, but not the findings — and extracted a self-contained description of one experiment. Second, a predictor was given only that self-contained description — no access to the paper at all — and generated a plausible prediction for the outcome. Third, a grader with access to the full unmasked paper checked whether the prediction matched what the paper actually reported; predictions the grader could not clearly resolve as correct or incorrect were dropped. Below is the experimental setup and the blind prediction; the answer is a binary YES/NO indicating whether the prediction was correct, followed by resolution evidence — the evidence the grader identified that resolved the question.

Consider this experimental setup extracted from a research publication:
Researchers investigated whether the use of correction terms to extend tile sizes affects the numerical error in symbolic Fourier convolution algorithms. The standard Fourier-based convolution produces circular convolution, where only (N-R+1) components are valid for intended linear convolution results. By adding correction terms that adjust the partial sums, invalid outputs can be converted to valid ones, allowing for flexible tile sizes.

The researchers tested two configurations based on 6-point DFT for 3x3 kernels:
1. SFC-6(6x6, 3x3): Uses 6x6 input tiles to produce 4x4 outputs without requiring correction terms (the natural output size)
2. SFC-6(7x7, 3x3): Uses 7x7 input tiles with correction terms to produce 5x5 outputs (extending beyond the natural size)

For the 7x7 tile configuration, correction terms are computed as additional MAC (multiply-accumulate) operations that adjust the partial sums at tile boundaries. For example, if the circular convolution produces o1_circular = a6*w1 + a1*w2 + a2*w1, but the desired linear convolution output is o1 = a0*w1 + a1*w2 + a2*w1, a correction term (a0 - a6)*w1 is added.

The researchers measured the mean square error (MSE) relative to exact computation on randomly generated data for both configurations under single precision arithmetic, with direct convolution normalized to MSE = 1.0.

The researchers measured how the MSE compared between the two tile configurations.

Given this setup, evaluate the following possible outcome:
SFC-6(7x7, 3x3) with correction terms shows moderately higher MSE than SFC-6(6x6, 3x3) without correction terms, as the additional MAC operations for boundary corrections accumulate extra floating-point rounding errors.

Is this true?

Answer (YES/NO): YES